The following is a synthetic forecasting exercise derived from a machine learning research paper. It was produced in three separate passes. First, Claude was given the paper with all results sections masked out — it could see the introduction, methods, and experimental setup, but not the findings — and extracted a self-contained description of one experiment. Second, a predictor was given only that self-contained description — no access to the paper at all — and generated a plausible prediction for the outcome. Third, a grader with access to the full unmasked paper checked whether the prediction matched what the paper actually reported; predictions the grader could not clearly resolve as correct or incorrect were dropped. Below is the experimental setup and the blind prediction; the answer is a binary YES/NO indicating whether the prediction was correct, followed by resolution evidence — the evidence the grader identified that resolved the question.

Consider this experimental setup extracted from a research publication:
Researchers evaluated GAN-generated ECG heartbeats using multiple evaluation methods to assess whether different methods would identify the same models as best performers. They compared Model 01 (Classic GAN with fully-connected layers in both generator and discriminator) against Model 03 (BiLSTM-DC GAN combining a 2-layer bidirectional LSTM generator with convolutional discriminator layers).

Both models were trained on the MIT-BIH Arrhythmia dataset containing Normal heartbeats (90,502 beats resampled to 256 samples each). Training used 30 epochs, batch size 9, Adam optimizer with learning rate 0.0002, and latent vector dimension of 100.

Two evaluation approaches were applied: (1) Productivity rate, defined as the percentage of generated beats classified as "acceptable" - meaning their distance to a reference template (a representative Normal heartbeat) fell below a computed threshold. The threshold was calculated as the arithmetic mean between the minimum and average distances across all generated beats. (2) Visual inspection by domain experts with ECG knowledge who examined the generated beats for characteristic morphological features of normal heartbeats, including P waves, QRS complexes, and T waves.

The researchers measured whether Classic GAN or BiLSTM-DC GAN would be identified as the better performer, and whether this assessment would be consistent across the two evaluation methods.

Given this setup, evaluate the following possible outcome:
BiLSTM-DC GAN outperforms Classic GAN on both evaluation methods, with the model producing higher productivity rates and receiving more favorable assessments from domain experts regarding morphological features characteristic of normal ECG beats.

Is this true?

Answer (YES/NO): NO